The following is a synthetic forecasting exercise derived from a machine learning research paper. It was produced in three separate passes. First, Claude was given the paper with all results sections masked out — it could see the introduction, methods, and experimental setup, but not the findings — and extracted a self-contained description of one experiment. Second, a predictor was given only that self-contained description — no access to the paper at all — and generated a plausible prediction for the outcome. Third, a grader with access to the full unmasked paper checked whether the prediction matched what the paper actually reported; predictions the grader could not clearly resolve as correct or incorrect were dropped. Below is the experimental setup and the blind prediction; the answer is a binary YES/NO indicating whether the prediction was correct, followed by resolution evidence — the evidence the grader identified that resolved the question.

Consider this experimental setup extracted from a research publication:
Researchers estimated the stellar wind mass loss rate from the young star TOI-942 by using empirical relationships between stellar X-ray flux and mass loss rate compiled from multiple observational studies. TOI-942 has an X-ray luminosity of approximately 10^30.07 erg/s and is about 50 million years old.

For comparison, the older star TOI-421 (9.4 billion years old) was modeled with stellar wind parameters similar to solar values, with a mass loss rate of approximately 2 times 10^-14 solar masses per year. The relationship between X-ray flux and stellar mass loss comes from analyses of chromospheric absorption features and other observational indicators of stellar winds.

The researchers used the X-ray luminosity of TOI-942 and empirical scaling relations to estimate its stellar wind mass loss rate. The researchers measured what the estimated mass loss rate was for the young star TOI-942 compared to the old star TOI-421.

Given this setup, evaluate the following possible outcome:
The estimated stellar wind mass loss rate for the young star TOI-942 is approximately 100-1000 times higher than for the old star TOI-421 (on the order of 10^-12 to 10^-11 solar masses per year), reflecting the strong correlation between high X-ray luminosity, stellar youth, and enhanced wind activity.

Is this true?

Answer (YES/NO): NO